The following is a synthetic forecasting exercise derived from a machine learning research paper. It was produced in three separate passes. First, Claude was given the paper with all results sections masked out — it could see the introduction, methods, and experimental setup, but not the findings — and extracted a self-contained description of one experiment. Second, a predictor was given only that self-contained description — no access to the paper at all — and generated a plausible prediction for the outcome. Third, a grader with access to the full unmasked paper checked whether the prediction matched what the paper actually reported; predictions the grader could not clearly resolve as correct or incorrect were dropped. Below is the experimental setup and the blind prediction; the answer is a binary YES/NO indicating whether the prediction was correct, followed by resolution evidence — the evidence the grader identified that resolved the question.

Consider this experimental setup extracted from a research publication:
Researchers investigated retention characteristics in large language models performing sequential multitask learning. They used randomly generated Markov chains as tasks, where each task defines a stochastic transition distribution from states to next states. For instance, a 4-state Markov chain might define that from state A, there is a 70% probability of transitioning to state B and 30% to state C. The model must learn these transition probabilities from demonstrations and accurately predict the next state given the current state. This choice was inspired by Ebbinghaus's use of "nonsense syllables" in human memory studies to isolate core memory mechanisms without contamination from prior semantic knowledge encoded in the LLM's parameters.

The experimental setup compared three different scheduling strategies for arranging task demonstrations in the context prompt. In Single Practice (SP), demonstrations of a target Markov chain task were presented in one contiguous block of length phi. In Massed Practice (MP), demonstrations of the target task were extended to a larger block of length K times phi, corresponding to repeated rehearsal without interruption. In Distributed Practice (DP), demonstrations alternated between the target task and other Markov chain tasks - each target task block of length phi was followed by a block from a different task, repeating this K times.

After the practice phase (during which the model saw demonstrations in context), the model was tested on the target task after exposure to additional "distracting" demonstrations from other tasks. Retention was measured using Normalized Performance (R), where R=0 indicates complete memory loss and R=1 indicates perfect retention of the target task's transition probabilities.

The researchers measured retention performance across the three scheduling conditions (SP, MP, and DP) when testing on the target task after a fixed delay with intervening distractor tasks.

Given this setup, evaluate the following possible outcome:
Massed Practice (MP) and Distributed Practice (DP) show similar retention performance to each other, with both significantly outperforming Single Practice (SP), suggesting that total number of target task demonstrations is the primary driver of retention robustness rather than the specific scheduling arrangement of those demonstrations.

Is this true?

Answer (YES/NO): NO